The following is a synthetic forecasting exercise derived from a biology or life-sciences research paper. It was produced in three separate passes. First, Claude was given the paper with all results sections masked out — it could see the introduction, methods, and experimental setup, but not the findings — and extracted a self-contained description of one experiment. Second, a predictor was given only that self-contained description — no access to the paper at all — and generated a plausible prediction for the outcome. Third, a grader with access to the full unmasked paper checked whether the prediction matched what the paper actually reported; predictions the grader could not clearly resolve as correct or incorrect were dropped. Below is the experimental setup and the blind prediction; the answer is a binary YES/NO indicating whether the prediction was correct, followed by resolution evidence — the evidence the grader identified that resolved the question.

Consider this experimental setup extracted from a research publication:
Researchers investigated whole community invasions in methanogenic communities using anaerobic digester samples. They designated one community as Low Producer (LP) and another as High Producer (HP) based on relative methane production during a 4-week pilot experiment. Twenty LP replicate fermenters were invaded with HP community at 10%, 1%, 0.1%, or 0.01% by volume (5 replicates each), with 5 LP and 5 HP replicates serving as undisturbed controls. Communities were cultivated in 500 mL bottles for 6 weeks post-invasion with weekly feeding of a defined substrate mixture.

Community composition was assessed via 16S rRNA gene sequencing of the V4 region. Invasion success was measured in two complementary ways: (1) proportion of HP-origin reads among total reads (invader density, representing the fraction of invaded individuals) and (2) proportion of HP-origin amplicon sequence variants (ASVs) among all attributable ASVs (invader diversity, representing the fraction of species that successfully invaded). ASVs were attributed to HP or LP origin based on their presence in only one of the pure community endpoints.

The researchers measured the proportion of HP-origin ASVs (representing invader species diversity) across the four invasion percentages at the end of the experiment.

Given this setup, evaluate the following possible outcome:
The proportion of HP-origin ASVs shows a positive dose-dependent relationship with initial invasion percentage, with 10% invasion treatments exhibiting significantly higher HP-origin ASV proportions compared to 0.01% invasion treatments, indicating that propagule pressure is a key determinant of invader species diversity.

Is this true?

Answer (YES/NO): YES